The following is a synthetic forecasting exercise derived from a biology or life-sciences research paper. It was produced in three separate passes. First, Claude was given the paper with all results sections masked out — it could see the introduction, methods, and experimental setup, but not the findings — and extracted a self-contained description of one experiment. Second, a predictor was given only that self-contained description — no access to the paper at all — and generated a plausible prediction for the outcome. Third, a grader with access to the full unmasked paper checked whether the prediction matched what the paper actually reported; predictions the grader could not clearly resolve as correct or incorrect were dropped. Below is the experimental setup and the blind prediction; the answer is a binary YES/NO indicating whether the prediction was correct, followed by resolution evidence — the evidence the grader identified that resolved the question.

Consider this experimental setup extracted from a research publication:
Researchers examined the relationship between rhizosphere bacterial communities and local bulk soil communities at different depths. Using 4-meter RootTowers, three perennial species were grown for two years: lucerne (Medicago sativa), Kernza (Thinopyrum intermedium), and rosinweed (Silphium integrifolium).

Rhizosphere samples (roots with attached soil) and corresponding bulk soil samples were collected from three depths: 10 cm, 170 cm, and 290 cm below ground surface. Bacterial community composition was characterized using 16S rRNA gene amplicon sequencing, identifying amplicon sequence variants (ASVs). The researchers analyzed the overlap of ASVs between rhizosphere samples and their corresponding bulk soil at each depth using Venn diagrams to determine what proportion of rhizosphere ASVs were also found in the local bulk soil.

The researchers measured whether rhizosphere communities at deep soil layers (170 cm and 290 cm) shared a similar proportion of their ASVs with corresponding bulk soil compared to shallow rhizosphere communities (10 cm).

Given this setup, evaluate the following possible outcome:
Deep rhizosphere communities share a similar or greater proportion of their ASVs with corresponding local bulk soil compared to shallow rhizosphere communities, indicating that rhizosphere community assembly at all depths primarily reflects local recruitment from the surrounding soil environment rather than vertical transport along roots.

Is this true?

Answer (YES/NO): NO